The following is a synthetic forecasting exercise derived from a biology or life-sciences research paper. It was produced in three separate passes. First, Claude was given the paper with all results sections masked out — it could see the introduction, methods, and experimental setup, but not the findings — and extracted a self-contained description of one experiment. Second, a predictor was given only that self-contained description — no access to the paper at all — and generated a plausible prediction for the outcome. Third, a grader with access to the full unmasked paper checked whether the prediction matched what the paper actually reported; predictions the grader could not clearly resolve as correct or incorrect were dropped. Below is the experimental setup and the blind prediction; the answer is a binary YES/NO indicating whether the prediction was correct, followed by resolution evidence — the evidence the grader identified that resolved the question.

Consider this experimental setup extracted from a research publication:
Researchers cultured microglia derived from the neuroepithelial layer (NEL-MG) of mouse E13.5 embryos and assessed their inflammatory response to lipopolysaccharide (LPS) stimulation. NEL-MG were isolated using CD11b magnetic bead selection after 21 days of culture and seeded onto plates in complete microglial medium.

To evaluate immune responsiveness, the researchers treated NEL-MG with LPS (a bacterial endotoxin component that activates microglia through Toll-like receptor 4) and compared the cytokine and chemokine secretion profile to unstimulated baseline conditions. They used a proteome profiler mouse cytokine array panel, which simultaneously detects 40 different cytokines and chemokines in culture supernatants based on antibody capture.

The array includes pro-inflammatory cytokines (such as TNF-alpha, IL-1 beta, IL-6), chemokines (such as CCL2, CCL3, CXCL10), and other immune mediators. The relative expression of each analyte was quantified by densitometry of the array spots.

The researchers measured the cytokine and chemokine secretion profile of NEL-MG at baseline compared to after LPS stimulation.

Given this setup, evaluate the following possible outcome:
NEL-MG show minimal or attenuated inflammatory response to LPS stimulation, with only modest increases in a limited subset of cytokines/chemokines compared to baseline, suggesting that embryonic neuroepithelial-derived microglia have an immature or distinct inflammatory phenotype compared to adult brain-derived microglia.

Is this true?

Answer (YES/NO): NO